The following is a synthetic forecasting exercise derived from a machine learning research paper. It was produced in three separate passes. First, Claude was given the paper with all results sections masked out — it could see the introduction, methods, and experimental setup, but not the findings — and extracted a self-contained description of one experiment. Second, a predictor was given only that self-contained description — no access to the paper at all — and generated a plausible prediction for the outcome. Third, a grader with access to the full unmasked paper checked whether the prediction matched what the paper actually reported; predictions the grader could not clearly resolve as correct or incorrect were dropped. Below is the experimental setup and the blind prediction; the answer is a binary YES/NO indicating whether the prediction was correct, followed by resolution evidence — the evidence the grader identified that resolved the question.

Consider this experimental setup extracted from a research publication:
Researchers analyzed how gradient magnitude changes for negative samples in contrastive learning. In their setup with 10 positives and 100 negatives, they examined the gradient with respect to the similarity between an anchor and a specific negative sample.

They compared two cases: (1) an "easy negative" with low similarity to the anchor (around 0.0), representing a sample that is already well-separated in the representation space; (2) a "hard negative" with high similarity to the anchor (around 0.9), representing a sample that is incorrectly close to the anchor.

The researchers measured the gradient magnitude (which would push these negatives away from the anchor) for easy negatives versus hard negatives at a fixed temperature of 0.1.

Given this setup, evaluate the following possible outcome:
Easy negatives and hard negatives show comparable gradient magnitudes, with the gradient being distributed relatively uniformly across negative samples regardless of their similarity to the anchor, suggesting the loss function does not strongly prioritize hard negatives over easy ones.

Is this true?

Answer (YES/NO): NO